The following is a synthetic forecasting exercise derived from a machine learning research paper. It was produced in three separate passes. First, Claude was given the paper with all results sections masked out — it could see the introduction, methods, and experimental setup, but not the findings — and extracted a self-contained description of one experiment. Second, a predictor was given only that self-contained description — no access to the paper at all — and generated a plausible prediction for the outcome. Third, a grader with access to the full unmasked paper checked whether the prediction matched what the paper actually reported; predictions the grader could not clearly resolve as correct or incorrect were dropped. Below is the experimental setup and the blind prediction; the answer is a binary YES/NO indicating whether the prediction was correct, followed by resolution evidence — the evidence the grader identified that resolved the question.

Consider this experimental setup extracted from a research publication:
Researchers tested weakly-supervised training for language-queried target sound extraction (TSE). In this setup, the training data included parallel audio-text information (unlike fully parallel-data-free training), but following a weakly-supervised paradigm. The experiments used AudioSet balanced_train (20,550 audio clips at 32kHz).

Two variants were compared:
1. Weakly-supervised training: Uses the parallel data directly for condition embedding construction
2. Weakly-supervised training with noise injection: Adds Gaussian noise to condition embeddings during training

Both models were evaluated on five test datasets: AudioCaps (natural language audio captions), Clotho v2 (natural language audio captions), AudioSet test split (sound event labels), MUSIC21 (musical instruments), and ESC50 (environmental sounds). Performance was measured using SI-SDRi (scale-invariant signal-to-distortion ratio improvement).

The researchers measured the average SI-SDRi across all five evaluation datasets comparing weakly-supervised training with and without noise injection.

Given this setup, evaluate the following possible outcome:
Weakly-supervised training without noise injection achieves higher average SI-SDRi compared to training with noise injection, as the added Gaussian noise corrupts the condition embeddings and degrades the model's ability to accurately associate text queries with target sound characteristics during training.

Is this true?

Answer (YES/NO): NO